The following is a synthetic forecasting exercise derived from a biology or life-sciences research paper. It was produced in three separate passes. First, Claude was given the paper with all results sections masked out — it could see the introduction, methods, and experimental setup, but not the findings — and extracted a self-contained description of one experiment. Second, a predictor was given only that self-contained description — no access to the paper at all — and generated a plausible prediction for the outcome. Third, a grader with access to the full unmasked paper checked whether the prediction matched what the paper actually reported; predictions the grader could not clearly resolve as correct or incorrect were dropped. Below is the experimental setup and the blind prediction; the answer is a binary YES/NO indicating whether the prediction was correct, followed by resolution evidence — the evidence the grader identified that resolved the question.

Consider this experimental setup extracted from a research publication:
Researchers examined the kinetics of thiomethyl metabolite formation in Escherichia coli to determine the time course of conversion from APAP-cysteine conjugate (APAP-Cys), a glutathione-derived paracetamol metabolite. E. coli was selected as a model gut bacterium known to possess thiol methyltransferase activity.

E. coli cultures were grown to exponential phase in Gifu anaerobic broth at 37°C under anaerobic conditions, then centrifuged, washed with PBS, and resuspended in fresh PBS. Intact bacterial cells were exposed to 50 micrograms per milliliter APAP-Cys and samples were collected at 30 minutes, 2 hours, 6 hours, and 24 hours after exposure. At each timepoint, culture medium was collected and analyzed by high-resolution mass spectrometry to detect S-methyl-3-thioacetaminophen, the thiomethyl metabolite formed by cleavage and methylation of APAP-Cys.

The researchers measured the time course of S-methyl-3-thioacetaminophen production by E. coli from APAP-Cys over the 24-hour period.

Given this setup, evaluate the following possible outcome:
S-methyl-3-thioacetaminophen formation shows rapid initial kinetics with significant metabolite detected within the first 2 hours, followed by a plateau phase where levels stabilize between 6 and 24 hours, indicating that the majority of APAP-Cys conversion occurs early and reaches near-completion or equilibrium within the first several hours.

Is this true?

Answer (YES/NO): NO